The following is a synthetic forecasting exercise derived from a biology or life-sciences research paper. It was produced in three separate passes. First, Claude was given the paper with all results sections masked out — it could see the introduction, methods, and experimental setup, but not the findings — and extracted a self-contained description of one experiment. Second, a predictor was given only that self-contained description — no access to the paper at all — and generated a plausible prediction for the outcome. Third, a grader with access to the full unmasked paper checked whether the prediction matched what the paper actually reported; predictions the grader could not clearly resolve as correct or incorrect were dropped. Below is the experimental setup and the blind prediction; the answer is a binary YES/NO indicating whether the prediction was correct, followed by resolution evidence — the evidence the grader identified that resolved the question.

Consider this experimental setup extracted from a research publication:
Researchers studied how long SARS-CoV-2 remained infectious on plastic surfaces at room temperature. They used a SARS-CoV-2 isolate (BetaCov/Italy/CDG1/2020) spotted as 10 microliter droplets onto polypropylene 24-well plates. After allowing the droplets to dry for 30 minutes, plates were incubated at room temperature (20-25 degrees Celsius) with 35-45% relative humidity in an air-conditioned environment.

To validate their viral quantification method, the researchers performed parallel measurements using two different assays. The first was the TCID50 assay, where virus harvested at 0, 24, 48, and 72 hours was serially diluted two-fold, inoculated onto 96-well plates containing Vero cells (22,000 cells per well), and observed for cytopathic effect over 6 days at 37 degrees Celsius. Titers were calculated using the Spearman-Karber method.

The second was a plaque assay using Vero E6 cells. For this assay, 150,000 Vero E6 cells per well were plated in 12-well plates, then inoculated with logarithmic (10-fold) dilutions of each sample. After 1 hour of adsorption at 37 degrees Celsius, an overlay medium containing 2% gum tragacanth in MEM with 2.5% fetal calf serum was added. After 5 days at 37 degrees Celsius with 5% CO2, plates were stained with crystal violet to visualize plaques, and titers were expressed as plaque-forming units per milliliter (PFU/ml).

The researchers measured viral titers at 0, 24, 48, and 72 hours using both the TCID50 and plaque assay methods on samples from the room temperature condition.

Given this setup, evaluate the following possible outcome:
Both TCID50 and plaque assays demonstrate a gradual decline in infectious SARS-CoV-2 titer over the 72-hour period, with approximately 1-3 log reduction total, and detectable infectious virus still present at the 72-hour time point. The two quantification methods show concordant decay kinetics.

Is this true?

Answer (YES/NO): NO